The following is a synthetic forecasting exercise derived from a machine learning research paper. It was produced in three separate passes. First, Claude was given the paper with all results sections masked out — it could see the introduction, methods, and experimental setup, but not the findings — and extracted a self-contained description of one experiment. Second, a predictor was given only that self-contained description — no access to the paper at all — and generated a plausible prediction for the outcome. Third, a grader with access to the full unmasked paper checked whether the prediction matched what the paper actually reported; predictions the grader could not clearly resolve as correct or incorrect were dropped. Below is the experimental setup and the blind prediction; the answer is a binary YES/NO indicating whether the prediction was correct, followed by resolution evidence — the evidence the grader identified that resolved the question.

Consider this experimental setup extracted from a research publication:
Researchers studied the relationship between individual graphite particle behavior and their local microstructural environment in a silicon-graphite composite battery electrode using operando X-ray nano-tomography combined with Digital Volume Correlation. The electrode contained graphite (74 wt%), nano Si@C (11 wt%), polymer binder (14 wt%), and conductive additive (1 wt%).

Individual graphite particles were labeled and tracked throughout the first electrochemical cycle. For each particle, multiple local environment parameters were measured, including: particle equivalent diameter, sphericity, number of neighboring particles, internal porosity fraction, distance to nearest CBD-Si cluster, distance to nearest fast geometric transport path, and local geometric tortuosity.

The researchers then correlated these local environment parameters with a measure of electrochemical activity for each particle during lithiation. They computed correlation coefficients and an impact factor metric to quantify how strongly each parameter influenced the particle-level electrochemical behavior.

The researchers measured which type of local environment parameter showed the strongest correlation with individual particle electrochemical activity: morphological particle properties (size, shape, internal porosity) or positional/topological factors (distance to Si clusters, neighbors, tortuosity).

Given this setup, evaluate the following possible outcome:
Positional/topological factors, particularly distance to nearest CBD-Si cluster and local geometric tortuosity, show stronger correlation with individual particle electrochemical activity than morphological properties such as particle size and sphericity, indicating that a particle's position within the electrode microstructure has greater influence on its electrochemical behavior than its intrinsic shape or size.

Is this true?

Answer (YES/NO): NO